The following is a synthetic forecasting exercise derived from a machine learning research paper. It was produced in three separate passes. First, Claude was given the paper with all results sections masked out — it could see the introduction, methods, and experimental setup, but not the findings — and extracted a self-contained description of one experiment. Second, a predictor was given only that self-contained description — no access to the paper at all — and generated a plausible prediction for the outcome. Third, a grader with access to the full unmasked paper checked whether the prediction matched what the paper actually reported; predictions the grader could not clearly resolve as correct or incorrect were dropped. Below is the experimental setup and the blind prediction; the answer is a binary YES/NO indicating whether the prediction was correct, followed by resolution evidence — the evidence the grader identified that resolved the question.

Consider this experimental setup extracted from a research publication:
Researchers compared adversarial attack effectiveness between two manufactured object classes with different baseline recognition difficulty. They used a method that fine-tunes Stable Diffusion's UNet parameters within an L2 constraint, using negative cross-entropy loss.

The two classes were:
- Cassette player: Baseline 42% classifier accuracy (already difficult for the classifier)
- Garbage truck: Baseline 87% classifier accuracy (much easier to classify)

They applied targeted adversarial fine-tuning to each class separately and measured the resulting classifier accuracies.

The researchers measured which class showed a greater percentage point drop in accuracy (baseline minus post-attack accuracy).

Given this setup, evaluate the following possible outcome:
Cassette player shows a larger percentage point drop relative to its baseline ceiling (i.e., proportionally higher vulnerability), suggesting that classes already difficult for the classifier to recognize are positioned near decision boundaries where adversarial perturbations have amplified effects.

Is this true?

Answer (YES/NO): YES